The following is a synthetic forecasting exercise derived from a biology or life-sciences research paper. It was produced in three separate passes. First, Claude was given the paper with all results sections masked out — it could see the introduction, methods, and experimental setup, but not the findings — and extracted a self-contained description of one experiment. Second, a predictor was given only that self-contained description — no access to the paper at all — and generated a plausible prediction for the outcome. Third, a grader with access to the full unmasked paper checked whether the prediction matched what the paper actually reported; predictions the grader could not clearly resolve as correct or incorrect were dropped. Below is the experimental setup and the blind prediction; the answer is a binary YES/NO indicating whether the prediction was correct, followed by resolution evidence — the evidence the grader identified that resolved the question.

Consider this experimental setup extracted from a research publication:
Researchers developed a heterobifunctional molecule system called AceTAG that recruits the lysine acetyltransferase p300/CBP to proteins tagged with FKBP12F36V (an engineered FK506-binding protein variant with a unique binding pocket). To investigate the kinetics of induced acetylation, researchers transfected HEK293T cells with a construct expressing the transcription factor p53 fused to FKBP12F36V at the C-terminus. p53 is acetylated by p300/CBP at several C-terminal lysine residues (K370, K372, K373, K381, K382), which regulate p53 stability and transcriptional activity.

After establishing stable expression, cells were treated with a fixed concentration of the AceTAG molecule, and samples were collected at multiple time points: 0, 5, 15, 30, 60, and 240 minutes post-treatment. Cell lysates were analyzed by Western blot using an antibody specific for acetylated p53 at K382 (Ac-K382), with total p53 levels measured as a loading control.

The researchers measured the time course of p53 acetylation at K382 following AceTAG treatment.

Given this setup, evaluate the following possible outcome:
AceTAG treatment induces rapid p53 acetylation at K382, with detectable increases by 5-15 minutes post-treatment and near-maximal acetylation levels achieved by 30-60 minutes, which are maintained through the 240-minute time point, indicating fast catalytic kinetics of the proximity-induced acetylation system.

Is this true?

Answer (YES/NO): YES